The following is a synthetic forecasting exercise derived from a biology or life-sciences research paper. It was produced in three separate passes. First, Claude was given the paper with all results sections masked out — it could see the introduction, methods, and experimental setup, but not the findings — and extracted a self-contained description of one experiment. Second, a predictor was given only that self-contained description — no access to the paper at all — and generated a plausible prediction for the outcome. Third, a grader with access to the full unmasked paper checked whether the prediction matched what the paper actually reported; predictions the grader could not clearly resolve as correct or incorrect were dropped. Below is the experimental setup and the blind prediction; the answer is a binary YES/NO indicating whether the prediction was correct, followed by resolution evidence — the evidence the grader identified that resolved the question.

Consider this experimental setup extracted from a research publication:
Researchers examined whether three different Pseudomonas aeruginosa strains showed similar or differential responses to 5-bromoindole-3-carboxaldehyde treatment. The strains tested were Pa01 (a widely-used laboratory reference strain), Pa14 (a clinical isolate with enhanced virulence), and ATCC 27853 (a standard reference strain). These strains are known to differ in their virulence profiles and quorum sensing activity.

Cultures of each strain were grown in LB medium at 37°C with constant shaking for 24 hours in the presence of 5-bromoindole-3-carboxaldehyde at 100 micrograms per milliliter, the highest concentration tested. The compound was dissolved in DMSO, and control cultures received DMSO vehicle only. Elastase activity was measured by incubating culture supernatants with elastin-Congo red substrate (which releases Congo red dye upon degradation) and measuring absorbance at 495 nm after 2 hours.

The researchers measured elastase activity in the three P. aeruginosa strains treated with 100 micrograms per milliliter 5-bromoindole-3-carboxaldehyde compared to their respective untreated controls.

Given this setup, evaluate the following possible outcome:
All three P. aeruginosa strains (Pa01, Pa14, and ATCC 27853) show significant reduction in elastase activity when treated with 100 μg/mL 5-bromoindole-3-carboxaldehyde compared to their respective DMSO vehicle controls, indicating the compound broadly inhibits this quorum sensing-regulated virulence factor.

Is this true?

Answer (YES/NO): NO